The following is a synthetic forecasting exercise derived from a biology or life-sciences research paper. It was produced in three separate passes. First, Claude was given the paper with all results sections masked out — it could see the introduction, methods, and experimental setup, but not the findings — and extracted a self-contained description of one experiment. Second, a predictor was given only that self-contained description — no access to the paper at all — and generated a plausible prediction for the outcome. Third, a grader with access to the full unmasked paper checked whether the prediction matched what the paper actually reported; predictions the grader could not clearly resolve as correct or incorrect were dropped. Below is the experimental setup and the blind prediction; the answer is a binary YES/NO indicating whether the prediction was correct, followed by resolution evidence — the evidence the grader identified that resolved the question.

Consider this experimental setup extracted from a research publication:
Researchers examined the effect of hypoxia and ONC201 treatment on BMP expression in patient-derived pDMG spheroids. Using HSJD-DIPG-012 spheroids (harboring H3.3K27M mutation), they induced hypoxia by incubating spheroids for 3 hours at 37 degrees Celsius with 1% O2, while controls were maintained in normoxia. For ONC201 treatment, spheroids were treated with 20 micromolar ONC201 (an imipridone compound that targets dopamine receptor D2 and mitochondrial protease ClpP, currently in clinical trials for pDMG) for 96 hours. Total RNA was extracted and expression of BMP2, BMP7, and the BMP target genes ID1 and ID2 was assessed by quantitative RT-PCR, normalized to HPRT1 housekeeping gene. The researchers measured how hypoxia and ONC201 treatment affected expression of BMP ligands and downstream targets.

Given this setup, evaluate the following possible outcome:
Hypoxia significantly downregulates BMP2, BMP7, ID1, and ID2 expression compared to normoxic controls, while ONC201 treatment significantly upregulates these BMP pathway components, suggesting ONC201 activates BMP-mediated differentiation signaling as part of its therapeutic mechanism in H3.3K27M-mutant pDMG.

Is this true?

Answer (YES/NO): NO